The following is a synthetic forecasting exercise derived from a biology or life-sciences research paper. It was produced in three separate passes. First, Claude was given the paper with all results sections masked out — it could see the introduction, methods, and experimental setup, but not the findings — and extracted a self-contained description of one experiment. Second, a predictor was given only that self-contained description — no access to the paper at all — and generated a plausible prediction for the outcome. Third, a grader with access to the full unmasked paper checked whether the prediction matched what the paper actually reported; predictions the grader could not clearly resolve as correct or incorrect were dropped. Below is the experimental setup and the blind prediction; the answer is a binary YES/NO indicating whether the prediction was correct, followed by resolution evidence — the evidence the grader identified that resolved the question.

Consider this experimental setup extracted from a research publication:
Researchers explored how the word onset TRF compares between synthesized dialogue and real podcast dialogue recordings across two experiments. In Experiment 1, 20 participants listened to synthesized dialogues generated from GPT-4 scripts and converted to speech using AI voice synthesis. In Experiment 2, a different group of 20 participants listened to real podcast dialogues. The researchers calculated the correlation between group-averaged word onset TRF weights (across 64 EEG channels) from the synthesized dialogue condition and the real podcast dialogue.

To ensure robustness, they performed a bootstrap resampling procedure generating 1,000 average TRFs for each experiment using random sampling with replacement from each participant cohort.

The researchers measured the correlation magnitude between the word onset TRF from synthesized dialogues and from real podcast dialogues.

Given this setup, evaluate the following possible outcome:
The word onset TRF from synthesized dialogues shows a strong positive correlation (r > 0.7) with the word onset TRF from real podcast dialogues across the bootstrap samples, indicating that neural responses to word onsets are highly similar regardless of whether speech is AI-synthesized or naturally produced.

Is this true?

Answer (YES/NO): YES